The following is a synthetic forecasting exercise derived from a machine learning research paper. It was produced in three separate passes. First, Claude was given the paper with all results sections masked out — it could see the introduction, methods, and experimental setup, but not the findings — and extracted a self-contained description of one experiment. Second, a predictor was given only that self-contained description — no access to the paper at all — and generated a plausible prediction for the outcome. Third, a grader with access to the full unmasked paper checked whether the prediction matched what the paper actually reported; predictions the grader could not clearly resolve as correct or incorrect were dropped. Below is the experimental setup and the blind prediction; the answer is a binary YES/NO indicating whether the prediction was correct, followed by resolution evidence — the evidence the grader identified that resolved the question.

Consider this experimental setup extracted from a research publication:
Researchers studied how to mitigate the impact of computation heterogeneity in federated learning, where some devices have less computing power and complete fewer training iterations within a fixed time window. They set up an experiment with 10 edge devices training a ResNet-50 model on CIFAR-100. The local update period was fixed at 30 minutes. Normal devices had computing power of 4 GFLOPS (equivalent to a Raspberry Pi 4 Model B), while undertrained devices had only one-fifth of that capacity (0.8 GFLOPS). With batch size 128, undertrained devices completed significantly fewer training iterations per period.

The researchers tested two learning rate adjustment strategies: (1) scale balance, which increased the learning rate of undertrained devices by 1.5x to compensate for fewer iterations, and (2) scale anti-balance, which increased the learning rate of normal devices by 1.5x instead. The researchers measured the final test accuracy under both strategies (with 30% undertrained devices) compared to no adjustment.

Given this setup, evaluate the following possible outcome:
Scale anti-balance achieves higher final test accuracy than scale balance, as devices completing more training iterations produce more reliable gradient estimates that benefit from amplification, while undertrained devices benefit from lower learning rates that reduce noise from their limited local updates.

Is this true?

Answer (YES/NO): NO